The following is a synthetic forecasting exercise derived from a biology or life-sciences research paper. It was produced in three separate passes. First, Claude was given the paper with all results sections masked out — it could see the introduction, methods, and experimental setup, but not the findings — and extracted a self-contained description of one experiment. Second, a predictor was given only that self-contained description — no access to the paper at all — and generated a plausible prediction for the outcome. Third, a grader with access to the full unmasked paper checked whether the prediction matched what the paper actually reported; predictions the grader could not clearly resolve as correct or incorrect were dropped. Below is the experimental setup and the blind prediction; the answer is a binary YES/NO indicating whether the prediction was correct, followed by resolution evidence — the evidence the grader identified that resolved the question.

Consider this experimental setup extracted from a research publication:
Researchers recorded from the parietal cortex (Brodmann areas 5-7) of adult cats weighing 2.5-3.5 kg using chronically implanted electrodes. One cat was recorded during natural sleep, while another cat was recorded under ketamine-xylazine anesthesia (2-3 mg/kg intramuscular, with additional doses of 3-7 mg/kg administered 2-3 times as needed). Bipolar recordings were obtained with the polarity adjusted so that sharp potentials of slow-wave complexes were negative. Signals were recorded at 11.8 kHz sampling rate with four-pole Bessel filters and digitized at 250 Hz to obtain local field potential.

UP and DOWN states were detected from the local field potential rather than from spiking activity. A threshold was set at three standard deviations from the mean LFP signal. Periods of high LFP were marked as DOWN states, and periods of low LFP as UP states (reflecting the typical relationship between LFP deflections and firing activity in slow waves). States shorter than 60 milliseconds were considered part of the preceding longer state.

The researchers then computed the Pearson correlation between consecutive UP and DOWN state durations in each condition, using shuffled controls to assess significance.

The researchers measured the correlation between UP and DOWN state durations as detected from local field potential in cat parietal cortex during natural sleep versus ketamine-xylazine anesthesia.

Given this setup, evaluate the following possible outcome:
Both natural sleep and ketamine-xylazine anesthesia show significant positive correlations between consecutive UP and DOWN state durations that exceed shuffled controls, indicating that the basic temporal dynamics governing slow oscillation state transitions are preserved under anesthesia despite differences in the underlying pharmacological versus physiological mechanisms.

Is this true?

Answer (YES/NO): NO